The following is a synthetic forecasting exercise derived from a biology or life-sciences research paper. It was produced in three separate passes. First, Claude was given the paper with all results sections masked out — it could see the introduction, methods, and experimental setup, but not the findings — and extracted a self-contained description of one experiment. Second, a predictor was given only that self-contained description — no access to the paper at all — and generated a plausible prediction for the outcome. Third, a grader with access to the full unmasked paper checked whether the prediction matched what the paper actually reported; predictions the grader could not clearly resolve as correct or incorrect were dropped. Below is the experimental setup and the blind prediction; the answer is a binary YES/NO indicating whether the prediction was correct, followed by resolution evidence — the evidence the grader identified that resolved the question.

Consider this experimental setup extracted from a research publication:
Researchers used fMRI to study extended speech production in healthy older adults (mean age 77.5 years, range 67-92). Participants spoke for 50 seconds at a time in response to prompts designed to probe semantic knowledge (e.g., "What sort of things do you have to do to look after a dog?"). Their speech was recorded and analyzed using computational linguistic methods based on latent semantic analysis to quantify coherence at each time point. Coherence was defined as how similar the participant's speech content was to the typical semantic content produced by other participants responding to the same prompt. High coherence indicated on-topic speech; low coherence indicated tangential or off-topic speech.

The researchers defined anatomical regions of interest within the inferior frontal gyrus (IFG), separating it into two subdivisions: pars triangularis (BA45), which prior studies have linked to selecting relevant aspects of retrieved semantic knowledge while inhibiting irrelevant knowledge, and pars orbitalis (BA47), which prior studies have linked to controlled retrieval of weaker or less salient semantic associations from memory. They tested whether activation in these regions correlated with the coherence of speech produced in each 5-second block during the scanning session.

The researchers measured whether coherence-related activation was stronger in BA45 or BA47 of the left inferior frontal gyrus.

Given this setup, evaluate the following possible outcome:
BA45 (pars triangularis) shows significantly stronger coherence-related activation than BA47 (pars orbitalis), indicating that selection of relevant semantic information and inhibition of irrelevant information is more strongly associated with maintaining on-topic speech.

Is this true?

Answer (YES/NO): YES